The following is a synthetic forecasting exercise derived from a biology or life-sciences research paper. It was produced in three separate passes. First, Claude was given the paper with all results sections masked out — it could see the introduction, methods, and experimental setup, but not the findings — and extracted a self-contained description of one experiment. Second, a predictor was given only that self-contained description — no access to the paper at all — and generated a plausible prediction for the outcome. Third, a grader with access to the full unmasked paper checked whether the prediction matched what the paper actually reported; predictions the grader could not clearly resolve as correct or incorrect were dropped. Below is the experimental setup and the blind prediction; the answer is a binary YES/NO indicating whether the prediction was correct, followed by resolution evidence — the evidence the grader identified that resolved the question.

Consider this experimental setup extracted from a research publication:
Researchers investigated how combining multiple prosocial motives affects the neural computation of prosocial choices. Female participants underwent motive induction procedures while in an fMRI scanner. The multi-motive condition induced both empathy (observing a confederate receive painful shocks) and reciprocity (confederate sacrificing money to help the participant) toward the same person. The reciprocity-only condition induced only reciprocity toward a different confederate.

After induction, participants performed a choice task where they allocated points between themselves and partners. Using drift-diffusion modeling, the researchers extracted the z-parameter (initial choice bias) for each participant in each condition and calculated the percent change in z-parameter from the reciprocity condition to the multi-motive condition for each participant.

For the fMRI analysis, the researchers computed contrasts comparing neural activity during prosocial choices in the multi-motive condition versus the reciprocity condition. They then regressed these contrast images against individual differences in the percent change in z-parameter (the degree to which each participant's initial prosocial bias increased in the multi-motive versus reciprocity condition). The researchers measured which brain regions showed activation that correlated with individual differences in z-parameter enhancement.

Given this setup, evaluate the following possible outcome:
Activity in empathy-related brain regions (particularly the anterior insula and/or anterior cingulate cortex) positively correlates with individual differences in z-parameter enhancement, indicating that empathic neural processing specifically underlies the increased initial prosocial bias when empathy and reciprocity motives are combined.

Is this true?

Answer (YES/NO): NO